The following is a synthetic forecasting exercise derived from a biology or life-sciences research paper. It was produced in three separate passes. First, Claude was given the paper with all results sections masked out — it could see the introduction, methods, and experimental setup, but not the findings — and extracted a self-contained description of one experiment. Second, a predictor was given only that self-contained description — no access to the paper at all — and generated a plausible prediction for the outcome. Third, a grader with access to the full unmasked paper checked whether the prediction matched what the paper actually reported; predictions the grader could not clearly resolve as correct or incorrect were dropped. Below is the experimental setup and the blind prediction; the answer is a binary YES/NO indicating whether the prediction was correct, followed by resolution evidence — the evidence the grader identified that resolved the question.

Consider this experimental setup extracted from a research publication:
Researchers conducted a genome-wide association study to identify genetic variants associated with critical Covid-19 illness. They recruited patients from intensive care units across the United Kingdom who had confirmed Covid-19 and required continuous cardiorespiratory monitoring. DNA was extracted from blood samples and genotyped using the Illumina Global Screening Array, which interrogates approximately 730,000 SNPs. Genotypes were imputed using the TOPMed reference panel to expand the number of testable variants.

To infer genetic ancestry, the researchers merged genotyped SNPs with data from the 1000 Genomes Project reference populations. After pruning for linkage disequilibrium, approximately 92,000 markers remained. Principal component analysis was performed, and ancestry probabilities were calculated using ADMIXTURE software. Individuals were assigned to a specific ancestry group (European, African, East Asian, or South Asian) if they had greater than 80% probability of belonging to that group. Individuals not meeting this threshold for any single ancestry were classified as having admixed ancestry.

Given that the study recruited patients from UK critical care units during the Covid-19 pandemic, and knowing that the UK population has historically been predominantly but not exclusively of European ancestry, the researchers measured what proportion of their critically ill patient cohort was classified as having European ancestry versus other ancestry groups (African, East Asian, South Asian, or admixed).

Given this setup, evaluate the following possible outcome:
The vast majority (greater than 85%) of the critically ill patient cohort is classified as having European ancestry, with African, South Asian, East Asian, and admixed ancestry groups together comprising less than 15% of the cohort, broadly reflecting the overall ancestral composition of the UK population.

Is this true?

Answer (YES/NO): NO